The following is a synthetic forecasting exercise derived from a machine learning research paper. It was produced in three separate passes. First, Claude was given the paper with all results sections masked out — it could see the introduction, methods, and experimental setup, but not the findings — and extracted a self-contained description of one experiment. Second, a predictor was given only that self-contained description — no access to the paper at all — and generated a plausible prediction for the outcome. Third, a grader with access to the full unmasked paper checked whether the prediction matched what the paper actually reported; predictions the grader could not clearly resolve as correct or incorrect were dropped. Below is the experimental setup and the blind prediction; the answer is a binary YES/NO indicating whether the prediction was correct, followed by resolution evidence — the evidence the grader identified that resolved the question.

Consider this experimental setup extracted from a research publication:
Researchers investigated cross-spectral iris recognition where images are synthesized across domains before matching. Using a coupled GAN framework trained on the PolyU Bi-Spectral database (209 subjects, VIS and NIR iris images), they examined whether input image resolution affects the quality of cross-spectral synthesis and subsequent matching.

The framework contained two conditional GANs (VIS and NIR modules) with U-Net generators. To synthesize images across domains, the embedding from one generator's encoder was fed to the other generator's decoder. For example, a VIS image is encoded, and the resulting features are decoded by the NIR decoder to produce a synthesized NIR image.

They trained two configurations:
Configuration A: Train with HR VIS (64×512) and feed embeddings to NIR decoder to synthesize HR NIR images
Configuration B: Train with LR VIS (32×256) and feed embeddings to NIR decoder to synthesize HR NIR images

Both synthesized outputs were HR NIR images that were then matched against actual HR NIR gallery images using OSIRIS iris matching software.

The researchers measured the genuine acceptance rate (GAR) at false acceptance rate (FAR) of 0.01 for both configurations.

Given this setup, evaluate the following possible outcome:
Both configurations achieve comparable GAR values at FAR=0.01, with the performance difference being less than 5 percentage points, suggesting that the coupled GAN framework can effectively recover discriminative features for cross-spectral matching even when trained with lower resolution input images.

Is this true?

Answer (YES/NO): NO